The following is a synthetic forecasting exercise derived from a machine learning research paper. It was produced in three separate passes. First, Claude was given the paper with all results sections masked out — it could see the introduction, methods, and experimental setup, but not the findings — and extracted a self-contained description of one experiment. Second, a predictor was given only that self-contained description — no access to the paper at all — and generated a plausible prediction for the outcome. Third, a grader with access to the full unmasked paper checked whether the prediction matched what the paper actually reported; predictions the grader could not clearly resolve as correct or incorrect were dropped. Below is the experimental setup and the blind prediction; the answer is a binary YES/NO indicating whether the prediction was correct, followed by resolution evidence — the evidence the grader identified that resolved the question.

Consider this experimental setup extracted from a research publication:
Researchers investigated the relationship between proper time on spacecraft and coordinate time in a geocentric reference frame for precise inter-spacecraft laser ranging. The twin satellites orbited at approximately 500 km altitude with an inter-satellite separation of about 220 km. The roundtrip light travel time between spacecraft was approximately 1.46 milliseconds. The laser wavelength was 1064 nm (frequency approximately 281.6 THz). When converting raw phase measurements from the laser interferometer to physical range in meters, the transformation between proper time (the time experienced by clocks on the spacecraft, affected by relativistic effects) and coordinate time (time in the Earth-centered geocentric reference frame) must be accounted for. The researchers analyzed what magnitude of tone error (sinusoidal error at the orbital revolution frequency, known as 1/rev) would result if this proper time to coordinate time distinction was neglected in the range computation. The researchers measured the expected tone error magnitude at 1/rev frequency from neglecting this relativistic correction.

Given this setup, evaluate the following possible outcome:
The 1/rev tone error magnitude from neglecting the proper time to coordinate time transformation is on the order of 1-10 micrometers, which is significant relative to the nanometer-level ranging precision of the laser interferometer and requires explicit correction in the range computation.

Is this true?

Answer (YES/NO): YES